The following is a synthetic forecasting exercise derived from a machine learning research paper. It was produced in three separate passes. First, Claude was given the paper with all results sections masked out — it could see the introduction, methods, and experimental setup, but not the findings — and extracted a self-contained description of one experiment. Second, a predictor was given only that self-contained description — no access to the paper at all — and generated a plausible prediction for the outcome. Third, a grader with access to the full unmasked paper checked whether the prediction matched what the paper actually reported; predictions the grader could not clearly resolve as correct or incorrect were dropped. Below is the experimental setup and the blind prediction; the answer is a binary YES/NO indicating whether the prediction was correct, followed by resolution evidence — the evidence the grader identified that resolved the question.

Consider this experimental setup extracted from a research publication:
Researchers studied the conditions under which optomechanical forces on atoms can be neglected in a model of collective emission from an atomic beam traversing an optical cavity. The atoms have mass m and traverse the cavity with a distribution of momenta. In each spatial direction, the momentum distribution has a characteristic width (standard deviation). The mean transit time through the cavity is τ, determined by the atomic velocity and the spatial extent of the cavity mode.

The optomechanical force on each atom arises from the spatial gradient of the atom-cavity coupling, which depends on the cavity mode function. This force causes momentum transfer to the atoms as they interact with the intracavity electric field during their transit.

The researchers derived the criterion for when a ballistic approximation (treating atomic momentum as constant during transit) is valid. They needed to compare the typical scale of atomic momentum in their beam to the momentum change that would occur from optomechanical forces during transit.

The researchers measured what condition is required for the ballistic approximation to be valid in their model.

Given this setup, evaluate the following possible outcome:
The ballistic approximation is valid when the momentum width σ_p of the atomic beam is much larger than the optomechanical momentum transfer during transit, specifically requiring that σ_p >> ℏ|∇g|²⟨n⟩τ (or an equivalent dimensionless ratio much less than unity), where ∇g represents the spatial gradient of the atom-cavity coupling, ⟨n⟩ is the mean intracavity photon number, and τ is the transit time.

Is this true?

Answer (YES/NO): NO